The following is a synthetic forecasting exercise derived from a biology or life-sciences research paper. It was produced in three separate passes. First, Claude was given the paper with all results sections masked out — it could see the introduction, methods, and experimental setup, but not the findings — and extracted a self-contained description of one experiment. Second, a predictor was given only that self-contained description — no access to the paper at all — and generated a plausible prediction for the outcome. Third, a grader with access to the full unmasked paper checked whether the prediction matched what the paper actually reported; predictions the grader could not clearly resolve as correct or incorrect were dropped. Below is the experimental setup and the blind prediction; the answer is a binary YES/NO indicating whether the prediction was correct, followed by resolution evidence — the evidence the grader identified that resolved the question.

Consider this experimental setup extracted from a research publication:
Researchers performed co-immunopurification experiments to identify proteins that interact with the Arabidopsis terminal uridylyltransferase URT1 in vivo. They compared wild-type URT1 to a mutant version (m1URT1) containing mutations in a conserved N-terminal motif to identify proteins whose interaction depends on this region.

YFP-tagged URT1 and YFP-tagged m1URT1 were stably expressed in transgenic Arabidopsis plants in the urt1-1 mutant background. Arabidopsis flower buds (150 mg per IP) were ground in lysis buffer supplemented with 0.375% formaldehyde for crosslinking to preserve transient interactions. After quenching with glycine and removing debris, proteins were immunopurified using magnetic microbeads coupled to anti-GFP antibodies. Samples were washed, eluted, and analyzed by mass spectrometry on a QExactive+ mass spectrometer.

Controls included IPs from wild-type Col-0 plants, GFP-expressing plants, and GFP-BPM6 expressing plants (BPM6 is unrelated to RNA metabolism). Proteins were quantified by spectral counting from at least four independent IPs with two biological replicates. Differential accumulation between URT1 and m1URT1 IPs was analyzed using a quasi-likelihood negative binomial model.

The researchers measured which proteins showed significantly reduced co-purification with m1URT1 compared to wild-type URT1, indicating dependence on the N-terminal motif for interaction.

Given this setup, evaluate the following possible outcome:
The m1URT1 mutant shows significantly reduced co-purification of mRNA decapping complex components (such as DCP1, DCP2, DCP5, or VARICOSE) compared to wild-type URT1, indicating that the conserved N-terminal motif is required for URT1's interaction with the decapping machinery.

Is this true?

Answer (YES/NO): YES